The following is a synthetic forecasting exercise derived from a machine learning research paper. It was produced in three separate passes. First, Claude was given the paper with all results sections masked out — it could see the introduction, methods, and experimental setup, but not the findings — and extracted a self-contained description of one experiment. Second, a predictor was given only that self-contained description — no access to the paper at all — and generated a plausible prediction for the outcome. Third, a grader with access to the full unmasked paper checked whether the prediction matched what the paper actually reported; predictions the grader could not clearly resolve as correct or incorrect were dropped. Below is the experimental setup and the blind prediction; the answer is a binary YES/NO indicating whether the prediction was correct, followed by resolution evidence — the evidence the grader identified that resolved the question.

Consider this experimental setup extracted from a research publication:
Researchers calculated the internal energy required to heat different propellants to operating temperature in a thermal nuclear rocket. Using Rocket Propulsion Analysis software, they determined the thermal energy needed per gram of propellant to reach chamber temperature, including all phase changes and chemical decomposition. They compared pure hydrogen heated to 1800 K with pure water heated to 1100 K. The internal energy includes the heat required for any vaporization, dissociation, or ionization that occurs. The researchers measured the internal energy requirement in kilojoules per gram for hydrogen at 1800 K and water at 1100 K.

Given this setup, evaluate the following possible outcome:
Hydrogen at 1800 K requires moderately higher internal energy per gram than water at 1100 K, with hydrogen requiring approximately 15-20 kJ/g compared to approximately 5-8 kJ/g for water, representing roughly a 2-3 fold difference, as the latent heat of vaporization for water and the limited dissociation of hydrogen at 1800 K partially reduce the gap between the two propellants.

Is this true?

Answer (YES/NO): NO